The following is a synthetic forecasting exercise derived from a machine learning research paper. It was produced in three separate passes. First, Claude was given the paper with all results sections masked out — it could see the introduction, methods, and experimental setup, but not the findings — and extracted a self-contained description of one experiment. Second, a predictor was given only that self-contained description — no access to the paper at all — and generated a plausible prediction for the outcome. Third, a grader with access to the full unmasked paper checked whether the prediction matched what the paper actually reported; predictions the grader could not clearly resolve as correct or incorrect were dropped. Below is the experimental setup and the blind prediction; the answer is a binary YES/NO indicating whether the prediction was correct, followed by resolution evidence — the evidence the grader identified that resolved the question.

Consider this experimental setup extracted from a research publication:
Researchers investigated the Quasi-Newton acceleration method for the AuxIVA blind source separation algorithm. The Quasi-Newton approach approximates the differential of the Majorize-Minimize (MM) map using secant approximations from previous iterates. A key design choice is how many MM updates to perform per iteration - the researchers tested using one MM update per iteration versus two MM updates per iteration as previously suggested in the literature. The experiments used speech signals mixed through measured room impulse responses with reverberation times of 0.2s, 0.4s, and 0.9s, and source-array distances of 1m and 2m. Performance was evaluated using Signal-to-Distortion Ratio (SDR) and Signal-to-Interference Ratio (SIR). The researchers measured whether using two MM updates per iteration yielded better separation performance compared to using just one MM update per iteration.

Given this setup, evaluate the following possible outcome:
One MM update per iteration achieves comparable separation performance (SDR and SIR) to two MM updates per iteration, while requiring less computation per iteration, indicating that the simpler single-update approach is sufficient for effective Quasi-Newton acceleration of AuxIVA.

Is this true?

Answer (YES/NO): YES